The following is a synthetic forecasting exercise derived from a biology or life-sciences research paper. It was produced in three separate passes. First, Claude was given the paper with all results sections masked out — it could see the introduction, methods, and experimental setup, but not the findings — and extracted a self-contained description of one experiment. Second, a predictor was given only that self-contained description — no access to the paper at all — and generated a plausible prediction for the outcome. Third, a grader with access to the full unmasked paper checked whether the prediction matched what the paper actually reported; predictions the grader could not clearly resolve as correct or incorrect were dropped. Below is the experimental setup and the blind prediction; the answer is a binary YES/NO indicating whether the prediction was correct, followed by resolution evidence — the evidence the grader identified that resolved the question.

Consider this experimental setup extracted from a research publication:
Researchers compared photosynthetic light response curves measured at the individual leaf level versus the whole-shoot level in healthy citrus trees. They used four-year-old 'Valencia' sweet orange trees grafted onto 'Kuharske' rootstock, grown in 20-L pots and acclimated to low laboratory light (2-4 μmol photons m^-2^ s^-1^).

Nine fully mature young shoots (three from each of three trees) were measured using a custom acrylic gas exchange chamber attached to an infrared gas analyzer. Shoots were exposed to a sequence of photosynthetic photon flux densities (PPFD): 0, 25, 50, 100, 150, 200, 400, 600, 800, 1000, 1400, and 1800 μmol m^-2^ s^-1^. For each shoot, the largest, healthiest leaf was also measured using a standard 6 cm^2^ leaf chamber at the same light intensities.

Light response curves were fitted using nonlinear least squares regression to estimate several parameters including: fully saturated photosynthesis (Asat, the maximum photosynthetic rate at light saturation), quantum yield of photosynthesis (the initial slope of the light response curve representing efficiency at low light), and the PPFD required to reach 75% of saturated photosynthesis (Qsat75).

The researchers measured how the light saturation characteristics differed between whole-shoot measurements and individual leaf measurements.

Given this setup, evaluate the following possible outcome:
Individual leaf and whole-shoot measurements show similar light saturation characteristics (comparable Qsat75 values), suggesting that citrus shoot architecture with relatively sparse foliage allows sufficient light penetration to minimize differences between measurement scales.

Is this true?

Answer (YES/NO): NO